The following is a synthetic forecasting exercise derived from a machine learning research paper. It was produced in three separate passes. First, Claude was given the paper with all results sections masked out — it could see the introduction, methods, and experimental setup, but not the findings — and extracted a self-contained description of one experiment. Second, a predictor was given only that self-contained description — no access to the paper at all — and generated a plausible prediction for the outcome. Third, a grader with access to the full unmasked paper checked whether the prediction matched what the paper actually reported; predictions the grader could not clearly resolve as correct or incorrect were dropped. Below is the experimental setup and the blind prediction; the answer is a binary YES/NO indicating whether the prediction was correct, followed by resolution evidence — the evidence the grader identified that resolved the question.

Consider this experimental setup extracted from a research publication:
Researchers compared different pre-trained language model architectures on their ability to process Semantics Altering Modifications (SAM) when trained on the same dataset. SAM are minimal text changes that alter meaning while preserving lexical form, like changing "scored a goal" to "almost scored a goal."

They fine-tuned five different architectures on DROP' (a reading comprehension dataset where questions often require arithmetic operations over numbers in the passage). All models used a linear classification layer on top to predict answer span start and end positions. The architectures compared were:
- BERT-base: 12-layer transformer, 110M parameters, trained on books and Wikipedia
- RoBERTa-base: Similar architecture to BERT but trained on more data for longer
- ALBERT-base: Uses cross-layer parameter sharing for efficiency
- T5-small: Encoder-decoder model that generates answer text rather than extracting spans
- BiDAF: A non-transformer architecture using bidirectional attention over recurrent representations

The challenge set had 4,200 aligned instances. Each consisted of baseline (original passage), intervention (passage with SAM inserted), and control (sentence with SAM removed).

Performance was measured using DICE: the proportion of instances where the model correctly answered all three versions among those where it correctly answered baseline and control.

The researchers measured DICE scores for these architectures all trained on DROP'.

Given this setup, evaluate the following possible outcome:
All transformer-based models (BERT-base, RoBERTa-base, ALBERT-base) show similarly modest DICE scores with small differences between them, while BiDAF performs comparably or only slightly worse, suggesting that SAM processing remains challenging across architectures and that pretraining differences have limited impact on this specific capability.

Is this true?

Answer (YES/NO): NO